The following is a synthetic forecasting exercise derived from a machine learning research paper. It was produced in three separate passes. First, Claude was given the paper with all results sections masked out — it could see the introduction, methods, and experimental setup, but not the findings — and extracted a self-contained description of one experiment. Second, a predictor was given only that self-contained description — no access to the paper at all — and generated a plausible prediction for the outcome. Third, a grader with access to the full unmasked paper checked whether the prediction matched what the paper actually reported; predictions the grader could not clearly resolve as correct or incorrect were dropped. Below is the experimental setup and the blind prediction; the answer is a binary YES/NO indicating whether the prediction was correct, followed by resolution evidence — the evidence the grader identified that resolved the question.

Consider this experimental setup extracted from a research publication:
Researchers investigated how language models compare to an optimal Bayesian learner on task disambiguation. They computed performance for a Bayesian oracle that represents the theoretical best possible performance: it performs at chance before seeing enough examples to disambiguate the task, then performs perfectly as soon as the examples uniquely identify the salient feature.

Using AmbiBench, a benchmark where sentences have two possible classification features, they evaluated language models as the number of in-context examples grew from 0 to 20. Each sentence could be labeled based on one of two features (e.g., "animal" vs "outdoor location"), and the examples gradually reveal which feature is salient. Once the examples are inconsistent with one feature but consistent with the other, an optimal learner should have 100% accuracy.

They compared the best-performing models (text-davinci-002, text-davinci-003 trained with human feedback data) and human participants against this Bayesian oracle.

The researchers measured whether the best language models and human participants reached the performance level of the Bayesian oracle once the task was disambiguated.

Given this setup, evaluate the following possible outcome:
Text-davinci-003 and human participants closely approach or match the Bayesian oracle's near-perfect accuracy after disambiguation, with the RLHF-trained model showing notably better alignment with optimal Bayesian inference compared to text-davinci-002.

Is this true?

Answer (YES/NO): NO